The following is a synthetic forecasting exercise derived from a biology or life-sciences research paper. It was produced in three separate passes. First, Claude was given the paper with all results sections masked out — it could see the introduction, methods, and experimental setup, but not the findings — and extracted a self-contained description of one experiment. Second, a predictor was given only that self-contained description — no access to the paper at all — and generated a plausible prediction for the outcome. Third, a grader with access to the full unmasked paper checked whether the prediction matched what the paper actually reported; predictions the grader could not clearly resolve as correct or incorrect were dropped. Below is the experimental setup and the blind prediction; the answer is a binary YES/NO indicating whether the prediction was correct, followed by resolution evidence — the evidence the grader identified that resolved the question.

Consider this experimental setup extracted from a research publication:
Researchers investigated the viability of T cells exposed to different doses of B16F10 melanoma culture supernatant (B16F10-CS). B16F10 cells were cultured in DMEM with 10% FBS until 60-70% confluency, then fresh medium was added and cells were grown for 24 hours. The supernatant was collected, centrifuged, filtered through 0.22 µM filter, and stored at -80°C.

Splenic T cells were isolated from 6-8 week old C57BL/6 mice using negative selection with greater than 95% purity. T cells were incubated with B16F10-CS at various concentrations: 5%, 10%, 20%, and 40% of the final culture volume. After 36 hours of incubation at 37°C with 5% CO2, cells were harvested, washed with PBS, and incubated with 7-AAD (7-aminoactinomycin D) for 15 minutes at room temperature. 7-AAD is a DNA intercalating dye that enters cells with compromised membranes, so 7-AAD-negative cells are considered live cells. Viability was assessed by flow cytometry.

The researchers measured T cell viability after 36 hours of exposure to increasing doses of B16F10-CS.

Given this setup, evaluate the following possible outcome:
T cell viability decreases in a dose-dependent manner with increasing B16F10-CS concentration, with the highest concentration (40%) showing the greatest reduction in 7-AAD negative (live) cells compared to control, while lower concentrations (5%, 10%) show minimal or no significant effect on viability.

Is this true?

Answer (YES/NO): NO